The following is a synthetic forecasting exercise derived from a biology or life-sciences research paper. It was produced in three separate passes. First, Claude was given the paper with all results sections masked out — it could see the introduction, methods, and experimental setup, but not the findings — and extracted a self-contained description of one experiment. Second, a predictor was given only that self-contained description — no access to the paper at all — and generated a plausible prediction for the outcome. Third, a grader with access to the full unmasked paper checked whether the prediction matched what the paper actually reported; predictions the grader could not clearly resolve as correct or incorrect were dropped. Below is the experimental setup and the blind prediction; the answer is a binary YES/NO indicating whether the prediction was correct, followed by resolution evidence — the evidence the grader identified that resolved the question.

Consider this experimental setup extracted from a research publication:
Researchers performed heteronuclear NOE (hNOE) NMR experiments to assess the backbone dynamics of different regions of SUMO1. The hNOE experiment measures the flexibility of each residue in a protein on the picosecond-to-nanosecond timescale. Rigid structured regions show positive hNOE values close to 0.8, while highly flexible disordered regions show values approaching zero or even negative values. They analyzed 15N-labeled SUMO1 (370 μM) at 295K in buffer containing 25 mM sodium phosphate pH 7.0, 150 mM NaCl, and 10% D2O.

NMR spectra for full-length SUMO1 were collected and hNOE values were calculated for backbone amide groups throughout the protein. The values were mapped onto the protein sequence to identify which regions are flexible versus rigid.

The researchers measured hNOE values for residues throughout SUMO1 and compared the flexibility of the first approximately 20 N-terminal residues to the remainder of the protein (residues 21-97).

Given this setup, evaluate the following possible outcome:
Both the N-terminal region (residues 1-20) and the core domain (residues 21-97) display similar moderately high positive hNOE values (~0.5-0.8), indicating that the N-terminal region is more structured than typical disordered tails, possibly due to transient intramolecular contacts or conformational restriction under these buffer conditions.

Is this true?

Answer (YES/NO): NO